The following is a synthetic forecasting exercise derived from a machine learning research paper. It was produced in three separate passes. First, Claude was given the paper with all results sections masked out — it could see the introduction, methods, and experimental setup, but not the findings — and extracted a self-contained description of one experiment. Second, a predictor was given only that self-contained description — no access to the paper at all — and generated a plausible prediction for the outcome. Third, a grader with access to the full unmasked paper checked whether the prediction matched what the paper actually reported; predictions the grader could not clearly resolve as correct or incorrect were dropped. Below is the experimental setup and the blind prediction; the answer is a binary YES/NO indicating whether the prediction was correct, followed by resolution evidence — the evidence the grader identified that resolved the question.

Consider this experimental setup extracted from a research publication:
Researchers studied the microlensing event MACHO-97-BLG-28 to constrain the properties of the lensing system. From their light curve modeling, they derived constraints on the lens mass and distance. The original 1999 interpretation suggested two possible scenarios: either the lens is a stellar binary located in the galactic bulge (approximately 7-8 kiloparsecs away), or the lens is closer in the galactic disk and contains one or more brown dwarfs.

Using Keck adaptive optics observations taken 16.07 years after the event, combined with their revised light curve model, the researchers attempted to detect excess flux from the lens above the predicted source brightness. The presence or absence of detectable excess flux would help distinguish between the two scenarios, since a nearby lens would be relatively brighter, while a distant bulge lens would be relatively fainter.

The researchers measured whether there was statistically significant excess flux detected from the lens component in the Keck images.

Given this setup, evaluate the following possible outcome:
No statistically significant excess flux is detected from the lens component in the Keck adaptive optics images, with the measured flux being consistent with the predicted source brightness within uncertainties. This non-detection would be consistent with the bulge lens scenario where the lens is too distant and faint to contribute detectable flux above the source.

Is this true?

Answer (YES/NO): YES